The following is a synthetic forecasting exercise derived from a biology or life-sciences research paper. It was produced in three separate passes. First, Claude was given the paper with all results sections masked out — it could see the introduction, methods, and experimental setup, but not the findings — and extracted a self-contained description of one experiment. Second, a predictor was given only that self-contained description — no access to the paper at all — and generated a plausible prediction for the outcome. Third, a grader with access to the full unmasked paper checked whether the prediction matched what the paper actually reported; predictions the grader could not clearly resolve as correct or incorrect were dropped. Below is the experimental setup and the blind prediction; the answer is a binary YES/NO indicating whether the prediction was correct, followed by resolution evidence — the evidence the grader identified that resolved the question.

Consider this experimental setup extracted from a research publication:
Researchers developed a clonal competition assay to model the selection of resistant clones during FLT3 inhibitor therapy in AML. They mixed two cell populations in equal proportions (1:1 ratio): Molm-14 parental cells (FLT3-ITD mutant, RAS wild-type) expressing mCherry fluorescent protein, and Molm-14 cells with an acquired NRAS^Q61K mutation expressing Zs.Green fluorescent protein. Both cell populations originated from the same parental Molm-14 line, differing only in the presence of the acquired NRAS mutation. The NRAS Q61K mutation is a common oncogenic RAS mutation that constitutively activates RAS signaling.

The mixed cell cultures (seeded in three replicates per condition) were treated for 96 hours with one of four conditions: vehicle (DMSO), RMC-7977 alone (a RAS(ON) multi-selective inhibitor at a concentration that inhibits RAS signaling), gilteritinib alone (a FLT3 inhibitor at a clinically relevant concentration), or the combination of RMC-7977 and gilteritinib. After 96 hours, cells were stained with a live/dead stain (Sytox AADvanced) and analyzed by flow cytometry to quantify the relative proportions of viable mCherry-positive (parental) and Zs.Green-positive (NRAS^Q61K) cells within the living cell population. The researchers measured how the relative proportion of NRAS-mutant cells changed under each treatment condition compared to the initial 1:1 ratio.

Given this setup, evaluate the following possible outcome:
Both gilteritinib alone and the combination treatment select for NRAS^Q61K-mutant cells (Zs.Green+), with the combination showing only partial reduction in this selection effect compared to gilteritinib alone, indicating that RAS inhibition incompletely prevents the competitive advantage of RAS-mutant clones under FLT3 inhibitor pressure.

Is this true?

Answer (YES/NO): NO